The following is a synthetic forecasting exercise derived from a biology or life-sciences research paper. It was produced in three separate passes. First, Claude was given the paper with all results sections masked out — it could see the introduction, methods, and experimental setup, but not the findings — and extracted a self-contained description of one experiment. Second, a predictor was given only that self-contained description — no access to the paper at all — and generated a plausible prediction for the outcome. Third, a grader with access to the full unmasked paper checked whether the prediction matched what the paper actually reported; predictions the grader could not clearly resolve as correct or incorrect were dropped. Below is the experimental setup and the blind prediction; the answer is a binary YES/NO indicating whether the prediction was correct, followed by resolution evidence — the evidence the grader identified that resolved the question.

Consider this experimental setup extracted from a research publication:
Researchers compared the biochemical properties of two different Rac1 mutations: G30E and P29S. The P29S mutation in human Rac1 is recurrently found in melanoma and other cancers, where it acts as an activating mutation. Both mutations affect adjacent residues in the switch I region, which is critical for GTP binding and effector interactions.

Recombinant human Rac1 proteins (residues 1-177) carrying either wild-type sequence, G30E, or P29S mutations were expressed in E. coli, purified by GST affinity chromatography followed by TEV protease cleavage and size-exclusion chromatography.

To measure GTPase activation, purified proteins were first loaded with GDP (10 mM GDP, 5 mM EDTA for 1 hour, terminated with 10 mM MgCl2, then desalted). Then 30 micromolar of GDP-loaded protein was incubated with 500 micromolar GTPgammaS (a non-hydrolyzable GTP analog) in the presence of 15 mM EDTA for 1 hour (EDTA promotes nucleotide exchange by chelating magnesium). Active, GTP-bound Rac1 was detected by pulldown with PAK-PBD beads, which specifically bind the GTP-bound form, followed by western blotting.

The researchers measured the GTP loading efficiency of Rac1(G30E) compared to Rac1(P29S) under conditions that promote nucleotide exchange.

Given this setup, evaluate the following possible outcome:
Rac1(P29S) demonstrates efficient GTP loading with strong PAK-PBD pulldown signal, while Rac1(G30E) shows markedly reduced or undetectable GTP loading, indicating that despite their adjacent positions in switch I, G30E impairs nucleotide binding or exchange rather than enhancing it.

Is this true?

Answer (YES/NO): YES